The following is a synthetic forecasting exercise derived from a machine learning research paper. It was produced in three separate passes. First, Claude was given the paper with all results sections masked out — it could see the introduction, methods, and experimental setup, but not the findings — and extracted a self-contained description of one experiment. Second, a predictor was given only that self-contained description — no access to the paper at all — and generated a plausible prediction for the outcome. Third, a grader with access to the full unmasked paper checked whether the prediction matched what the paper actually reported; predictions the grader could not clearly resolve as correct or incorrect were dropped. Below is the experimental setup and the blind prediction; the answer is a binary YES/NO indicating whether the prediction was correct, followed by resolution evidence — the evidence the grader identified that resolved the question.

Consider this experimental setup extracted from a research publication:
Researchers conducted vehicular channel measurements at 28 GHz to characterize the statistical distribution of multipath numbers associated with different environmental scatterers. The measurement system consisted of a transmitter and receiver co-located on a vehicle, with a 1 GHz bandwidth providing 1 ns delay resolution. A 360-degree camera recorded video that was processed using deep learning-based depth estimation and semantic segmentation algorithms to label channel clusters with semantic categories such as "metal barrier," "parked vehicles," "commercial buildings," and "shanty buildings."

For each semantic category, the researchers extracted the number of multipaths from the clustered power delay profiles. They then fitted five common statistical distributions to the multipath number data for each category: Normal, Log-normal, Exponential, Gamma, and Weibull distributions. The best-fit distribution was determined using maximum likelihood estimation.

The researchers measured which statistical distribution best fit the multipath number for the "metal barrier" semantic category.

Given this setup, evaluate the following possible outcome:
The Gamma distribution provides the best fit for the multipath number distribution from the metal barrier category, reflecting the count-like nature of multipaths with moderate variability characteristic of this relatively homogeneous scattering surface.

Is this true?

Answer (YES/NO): YES